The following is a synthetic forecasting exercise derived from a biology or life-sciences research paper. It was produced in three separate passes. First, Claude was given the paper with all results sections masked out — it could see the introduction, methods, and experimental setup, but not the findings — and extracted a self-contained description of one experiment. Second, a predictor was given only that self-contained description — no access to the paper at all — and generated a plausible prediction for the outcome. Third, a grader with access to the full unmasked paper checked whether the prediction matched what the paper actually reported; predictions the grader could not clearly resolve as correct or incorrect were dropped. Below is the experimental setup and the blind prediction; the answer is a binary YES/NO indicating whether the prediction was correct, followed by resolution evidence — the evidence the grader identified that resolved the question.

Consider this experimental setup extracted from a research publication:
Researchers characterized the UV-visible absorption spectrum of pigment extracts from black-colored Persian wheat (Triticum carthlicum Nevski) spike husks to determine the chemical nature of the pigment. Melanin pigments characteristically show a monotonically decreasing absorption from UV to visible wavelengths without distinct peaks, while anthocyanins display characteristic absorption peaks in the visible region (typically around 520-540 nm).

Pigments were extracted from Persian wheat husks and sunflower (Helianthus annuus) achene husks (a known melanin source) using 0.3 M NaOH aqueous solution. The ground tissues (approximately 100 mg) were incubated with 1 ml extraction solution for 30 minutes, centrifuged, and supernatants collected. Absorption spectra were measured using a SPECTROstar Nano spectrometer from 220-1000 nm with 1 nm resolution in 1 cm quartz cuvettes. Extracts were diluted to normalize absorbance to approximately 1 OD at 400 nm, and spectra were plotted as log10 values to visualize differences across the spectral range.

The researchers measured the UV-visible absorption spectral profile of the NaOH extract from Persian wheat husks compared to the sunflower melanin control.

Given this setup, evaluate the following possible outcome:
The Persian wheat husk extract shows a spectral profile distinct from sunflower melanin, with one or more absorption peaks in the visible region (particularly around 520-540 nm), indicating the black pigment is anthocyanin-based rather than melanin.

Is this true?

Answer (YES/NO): NO